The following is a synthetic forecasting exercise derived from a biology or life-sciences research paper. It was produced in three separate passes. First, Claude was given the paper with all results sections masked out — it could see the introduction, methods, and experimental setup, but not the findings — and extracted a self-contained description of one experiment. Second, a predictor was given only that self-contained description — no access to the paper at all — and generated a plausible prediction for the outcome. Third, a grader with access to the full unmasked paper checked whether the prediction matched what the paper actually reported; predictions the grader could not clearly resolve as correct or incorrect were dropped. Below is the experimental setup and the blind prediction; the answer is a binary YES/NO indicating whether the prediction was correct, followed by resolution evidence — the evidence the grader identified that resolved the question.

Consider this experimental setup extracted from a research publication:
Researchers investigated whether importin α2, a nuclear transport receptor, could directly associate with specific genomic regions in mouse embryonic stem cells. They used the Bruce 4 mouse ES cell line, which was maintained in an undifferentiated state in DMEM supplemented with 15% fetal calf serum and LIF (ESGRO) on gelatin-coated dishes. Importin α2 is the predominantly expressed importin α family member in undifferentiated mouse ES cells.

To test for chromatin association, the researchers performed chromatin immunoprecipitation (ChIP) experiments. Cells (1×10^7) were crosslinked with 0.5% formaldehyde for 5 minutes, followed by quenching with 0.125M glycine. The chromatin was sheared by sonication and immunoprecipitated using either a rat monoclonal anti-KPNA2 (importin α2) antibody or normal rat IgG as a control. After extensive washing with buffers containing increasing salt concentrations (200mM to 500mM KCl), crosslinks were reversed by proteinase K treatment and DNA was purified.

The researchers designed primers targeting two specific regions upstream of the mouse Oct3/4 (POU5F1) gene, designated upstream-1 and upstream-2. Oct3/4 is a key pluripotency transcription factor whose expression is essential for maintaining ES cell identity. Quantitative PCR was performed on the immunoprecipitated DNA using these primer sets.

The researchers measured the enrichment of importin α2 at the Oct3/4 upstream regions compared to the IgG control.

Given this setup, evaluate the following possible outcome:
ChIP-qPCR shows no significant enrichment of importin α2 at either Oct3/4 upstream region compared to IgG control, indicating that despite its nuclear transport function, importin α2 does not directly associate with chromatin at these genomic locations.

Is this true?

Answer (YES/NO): NO